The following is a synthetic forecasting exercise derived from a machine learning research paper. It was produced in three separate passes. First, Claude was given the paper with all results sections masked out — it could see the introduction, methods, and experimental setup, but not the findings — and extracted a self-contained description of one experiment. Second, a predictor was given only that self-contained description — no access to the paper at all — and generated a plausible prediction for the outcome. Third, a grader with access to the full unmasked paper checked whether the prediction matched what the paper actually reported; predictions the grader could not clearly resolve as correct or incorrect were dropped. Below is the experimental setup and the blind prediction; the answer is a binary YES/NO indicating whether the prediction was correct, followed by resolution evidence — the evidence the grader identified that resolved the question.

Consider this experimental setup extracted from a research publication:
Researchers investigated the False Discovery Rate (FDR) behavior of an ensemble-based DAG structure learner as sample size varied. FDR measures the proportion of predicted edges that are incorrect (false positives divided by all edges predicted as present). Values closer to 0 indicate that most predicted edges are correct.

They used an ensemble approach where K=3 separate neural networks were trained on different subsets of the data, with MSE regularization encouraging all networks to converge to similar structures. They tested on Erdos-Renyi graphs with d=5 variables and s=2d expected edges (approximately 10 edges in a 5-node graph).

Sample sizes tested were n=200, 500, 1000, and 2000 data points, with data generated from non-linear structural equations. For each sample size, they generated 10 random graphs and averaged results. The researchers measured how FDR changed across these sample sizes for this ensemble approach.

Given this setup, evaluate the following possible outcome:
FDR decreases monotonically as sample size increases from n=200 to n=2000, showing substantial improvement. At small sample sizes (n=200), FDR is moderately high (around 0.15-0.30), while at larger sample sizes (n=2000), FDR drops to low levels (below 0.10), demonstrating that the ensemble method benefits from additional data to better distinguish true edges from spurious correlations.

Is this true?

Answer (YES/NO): NO